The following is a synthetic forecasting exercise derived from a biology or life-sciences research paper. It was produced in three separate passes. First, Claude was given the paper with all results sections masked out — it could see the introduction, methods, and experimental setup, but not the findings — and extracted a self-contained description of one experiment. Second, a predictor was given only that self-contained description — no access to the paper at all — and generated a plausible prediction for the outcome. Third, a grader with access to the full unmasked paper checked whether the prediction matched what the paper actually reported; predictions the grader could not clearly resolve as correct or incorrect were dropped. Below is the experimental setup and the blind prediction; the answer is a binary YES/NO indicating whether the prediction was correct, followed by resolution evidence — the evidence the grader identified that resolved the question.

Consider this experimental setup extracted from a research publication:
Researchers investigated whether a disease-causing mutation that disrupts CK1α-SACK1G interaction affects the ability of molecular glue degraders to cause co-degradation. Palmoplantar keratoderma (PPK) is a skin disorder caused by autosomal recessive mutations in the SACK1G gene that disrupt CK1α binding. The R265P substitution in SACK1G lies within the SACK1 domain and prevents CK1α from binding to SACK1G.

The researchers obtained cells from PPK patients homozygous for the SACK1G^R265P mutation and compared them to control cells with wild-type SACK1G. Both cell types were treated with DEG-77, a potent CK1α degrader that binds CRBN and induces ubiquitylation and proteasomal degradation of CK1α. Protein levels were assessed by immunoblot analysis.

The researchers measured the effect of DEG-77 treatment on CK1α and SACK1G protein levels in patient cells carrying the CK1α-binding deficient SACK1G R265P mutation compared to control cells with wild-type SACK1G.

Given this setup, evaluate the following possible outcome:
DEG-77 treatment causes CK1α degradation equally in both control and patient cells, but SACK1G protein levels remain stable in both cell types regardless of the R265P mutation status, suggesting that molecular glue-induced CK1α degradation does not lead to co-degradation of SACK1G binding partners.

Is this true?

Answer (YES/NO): NO